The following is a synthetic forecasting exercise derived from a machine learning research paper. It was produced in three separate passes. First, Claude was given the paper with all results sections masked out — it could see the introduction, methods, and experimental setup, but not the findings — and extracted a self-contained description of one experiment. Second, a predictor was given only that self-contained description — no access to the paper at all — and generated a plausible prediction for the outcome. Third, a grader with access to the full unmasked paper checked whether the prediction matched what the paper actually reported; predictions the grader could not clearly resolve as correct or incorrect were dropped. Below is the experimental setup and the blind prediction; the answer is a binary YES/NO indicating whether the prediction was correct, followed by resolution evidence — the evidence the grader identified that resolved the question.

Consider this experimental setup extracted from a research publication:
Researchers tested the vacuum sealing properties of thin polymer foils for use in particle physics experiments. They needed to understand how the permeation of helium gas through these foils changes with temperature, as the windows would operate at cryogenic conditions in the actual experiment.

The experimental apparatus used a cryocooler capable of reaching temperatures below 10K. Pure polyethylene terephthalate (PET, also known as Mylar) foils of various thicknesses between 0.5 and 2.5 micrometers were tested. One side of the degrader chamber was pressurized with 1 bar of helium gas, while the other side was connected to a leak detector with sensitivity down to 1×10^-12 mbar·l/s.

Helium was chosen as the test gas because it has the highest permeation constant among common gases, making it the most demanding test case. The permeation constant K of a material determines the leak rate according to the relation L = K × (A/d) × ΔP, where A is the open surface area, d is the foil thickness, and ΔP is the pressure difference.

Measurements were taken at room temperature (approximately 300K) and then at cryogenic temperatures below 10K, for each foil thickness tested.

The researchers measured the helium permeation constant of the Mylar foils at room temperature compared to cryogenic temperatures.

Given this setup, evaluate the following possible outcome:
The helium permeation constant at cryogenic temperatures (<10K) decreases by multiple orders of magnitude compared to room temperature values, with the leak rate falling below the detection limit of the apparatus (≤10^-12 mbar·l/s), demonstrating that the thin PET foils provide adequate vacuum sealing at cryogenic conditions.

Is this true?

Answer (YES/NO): NO